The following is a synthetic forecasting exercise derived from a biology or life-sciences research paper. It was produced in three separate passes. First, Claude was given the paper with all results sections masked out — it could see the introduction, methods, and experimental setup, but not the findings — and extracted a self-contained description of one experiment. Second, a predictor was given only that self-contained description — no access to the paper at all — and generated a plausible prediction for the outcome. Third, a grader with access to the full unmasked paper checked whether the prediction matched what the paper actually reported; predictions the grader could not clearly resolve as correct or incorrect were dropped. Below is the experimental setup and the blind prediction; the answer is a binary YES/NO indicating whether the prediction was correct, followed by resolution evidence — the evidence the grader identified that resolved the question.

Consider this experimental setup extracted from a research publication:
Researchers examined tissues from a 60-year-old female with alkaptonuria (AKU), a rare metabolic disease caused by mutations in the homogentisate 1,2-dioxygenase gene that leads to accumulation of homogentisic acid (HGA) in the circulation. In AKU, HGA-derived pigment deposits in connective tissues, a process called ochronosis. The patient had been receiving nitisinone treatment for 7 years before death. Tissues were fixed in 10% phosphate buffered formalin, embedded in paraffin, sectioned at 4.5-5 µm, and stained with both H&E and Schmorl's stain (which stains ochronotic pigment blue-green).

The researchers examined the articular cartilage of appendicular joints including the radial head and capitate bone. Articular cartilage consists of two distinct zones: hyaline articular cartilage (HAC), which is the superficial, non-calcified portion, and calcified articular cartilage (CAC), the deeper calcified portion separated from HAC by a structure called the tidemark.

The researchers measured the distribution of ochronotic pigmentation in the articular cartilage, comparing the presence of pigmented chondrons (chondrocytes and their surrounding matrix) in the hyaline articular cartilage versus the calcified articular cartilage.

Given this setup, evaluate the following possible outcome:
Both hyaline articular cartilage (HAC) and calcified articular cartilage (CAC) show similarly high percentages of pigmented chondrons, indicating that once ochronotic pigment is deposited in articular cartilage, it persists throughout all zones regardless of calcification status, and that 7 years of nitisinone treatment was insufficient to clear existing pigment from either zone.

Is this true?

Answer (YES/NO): NO